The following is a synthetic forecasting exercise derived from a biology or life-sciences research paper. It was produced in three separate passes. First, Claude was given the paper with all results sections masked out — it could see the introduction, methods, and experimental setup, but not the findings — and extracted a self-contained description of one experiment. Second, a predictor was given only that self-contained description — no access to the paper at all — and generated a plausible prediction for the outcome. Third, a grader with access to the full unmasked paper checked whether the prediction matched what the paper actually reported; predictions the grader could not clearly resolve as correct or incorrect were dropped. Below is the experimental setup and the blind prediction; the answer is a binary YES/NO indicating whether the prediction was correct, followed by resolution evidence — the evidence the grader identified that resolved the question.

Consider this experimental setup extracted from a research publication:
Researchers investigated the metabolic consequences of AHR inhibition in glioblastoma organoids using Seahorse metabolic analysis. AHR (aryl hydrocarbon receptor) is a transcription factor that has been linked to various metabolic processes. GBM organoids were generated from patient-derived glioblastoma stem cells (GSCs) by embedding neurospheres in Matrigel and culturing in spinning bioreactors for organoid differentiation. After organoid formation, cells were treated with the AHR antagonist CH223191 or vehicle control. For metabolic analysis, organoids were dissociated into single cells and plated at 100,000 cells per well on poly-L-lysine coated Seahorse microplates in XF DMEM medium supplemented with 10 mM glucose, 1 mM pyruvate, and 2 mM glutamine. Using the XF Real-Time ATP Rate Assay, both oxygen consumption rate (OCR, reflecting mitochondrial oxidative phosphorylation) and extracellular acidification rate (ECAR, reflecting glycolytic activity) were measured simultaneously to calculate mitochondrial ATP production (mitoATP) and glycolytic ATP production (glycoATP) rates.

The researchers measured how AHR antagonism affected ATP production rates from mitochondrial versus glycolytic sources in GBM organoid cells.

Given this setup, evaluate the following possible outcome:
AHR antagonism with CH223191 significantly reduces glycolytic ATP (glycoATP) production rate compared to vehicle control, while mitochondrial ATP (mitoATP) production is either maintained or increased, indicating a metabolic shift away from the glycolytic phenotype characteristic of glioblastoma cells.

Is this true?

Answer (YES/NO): NO